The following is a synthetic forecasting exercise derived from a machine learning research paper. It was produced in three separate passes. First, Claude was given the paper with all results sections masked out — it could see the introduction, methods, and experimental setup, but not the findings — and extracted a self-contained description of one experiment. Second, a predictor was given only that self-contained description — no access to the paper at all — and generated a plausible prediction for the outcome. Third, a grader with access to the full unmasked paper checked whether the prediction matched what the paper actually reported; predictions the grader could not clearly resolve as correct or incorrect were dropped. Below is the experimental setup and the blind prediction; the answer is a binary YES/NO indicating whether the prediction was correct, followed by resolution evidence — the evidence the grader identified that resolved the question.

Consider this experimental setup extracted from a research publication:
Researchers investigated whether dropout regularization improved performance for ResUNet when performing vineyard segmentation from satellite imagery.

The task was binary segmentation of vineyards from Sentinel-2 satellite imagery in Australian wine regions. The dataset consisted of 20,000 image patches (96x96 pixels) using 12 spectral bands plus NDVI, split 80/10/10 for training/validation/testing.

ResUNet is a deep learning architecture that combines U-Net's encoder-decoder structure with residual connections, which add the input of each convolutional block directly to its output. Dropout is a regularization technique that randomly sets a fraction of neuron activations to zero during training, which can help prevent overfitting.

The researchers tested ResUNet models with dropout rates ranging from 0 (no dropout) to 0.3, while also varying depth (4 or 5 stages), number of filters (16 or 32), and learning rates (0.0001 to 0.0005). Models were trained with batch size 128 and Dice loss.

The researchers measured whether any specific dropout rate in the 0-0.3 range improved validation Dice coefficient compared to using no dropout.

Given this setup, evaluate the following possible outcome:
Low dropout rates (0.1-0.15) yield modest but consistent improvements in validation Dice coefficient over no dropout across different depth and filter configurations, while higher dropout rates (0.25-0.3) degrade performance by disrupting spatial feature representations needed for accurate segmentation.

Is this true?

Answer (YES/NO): NO